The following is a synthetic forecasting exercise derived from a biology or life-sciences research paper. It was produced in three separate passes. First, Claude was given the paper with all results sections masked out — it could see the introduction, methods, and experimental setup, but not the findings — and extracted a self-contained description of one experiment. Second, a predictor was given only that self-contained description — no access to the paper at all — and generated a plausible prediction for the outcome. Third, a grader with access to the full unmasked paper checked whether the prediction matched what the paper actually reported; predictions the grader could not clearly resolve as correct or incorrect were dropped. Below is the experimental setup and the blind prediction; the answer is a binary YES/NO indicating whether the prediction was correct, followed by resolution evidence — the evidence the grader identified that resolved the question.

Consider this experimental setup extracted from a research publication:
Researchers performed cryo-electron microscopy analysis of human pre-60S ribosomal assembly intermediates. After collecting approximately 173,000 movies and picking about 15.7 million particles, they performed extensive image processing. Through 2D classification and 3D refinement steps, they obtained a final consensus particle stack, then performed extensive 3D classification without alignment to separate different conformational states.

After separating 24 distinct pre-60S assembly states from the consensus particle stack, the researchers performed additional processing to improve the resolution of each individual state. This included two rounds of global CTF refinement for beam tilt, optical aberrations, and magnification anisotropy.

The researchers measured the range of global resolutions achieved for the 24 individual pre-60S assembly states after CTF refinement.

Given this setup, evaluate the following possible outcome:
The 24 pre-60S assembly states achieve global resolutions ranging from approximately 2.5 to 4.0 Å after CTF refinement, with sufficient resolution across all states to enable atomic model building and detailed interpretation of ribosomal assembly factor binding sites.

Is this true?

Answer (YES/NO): NO